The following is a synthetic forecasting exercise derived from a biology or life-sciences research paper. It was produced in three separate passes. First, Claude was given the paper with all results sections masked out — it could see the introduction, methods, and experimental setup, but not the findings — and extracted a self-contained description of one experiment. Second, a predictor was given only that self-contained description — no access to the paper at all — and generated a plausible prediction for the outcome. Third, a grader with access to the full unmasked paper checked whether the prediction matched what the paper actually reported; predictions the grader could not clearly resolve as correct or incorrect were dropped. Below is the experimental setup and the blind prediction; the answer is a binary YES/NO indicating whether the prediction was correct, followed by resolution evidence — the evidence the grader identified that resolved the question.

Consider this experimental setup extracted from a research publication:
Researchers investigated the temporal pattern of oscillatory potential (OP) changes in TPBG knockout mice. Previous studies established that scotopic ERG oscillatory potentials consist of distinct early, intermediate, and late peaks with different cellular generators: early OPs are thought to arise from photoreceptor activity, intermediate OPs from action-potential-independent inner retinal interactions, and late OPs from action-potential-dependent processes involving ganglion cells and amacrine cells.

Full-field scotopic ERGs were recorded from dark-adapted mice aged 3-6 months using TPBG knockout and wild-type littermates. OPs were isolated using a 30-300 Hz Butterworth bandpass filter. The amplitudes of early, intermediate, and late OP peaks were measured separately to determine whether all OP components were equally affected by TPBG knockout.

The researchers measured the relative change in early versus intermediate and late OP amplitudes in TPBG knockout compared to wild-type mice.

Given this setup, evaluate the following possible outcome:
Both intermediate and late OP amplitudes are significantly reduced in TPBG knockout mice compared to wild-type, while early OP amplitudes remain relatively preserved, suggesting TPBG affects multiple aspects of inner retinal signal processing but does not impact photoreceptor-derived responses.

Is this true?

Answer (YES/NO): YES